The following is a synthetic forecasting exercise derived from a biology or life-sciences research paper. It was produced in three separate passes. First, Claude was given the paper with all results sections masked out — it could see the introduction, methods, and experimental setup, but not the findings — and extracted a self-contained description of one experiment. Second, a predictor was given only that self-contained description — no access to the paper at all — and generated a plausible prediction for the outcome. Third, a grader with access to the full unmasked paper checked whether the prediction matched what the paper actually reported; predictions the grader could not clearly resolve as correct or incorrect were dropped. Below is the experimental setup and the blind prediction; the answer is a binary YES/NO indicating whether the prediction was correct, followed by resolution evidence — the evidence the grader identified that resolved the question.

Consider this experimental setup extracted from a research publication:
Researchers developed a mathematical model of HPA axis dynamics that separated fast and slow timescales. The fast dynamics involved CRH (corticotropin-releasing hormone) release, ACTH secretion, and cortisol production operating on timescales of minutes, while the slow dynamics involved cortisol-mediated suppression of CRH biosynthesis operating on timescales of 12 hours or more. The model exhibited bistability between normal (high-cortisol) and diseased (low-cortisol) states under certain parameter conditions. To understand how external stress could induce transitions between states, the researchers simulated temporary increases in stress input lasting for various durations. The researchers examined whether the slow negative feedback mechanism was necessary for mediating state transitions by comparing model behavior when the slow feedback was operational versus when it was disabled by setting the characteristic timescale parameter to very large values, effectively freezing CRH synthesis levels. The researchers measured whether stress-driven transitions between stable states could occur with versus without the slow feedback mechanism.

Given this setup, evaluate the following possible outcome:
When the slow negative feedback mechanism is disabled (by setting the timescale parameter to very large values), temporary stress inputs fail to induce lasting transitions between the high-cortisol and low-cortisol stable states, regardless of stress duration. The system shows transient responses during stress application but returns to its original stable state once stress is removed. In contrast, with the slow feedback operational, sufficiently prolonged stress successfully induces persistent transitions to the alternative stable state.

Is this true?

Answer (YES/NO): YES